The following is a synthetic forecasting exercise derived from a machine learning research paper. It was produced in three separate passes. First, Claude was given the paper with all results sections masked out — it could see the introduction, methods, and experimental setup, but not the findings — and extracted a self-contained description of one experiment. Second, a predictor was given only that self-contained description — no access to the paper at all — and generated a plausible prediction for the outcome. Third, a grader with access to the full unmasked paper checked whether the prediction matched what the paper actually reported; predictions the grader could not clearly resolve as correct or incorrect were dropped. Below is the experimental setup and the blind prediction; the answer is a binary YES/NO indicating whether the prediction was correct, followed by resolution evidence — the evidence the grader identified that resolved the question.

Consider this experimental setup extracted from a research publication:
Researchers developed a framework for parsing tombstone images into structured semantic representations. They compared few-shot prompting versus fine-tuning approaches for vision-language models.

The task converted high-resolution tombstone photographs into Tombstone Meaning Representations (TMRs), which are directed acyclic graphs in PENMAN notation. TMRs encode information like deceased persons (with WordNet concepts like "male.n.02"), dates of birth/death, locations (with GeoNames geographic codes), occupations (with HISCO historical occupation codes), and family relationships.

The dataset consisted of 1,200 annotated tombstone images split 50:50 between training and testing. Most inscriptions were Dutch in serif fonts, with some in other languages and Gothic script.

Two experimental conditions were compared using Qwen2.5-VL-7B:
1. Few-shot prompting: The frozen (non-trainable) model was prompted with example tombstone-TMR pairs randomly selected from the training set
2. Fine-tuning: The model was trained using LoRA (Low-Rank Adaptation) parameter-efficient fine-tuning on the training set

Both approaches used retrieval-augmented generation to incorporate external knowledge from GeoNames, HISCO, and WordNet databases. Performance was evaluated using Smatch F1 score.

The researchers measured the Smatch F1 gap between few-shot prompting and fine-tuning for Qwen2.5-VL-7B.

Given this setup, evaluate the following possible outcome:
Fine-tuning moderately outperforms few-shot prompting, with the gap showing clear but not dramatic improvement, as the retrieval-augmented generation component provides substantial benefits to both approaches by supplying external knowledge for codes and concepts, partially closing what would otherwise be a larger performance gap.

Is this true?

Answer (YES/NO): NO